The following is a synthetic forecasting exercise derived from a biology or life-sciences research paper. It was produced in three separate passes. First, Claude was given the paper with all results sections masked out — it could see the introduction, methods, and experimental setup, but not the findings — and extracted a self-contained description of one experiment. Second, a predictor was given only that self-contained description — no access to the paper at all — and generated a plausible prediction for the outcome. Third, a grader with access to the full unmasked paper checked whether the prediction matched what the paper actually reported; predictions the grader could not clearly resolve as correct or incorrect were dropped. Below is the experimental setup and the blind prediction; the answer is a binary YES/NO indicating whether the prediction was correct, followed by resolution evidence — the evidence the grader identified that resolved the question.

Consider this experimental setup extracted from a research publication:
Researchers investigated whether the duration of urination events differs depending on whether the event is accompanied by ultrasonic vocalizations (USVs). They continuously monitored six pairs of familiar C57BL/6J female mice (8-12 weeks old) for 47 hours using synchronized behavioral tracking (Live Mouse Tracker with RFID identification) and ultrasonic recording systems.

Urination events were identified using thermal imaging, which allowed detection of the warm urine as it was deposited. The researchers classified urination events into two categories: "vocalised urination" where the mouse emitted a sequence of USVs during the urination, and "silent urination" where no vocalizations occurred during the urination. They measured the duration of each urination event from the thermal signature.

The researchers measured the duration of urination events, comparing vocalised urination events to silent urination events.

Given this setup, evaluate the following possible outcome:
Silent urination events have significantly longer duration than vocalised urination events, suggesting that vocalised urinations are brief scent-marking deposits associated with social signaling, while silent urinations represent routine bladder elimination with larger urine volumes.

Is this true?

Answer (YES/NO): NO